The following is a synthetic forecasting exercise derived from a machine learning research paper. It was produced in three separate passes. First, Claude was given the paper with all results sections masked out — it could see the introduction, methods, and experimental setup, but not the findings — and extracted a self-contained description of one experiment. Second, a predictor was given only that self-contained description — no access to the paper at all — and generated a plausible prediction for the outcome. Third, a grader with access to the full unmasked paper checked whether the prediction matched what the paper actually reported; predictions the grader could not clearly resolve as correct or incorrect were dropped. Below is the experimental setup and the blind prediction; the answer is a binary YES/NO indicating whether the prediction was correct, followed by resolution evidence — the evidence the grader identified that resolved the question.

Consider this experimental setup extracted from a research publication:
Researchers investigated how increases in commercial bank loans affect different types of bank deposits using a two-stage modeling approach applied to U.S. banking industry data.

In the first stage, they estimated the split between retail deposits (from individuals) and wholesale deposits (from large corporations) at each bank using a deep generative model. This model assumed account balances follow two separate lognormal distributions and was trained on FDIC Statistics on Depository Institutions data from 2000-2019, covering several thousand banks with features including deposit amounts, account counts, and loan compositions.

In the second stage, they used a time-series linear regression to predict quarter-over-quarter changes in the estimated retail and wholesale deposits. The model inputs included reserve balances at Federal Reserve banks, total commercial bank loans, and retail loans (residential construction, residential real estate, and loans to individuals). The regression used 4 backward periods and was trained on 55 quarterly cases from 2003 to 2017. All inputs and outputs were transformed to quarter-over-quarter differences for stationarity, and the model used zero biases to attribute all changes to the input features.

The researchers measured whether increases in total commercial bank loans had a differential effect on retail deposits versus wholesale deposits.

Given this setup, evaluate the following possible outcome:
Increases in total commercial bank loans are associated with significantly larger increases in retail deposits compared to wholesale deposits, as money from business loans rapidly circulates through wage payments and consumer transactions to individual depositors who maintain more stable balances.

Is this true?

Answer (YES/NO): NO